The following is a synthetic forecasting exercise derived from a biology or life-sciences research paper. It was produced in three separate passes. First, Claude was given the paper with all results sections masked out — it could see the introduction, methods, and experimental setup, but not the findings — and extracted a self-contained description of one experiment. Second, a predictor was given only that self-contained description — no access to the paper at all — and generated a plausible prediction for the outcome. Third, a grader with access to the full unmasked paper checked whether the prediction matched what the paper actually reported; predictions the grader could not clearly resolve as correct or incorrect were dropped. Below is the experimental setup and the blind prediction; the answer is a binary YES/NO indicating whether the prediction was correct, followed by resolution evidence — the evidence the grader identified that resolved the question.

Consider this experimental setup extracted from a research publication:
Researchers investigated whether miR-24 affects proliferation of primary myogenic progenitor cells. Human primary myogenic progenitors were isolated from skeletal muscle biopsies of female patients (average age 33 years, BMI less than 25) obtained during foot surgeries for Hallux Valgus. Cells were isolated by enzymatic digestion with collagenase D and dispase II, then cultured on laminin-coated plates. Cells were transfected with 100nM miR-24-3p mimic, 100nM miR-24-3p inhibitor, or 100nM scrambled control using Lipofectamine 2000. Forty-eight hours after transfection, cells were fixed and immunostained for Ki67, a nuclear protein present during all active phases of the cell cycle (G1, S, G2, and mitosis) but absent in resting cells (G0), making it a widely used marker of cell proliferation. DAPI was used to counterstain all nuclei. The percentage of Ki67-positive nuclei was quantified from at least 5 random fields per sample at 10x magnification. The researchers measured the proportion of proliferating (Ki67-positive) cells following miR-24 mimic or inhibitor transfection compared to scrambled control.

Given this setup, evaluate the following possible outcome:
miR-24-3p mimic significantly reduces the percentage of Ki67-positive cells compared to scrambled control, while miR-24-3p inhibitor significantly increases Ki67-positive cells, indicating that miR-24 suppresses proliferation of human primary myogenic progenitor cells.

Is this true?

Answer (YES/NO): NO